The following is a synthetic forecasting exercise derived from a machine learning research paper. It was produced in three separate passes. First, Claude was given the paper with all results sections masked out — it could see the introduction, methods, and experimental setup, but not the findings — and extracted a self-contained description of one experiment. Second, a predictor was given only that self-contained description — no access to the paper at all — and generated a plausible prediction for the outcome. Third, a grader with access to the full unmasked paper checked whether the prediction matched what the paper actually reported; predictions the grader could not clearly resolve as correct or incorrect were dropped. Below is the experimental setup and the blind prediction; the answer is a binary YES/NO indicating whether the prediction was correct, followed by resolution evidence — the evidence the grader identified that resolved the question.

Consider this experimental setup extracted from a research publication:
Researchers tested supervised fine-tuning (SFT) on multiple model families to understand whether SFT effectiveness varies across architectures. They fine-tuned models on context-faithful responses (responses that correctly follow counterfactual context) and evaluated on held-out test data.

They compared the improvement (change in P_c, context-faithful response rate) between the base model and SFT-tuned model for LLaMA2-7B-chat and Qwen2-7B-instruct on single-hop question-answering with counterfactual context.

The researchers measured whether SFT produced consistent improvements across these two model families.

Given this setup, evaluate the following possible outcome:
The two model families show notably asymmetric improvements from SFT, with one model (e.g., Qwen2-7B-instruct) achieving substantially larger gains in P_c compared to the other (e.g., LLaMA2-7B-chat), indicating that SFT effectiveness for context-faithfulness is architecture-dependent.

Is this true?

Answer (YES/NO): NO